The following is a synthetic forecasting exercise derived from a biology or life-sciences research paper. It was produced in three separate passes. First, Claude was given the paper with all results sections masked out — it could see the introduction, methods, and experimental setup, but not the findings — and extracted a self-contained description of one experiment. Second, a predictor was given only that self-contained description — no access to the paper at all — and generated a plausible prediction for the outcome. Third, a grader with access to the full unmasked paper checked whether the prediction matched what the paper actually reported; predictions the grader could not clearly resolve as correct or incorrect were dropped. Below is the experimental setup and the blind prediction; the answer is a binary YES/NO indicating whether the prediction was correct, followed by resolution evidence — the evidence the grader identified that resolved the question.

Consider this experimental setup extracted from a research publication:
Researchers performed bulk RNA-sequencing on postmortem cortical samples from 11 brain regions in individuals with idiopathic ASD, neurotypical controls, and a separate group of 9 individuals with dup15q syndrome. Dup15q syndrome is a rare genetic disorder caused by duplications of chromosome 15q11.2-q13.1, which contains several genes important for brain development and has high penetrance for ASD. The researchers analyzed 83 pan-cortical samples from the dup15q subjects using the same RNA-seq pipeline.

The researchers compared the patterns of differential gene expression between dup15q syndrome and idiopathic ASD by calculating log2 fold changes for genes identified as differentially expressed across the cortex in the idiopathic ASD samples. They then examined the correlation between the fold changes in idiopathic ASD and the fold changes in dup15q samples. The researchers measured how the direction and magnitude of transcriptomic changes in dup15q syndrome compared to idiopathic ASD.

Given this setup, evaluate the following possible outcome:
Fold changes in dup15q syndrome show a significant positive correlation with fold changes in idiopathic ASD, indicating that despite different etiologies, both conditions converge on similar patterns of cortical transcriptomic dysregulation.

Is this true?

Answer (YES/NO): YES